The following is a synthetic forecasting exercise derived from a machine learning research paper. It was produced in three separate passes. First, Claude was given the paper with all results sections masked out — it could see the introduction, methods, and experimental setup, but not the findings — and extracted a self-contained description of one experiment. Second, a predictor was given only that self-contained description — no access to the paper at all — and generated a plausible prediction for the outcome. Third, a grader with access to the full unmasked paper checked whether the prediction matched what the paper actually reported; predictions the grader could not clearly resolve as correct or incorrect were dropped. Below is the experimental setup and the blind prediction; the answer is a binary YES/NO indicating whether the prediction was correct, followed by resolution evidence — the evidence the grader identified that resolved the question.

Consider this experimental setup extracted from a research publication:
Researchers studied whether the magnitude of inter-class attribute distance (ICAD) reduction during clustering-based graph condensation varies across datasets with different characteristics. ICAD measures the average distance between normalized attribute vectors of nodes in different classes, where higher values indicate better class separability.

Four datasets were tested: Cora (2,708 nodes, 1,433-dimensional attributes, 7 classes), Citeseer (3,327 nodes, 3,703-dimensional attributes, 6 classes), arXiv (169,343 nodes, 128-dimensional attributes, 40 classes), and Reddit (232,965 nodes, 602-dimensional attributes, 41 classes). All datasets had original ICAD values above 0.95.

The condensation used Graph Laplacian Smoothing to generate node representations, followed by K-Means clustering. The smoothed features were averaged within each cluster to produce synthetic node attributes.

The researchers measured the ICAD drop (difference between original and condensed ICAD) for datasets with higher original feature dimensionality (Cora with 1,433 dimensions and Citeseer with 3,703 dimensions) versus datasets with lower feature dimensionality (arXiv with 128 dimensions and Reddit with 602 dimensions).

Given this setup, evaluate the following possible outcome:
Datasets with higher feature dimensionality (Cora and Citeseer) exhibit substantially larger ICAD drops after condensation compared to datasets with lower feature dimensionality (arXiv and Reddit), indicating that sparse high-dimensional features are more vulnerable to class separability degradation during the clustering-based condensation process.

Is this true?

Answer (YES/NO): YES